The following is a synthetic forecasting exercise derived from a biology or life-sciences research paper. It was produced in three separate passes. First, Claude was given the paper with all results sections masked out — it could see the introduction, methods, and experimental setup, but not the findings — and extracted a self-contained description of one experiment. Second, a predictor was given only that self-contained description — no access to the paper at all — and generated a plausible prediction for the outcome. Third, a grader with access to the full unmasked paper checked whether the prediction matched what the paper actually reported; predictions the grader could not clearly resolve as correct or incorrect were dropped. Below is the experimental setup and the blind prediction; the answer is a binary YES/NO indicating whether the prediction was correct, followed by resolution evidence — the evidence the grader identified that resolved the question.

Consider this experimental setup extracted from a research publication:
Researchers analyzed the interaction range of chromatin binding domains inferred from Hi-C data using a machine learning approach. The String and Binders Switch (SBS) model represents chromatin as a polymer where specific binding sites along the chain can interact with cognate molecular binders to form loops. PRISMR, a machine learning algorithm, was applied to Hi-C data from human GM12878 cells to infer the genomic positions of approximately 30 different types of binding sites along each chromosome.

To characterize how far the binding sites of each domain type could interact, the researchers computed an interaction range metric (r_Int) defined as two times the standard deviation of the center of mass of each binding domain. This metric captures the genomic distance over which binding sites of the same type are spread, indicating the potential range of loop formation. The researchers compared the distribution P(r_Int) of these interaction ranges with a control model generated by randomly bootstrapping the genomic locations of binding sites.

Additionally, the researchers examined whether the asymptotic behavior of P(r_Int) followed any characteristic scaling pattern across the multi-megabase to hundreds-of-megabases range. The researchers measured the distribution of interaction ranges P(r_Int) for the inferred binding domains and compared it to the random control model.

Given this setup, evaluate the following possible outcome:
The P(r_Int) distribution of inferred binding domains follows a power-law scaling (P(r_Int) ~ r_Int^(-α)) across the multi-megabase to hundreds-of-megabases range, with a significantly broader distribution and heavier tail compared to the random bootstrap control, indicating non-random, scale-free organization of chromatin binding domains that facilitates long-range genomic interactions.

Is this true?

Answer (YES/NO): YES